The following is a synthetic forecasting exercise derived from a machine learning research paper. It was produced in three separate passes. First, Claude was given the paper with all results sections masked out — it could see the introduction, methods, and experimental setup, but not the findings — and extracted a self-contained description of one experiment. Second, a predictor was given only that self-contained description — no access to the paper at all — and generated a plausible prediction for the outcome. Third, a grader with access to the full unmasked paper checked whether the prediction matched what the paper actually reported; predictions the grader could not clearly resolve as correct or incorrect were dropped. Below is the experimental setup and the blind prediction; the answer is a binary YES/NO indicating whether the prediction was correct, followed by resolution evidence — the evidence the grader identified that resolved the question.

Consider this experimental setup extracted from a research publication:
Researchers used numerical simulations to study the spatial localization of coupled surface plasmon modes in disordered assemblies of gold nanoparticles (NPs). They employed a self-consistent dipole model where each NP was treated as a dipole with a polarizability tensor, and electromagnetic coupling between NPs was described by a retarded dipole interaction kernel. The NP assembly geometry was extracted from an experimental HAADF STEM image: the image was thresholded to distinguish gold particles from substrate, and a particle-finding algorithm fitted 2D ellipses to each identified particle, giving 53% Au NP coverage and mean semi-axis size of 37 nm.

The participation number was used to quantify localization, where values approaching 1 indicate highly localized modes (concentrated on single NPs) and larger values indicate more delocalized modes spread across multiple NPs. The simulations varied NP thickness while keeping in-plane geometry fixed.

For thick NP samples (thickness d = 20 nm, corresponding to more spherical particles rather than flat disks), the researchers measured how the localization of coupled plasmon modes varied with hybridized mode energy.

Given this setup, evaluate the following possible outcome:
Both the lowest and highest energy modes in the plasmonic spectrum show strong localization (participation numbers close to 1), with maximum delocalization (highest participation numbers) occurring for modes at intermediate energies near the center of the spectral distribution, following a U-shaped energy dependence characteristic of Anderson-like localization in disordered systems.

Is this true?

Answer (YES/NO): NO